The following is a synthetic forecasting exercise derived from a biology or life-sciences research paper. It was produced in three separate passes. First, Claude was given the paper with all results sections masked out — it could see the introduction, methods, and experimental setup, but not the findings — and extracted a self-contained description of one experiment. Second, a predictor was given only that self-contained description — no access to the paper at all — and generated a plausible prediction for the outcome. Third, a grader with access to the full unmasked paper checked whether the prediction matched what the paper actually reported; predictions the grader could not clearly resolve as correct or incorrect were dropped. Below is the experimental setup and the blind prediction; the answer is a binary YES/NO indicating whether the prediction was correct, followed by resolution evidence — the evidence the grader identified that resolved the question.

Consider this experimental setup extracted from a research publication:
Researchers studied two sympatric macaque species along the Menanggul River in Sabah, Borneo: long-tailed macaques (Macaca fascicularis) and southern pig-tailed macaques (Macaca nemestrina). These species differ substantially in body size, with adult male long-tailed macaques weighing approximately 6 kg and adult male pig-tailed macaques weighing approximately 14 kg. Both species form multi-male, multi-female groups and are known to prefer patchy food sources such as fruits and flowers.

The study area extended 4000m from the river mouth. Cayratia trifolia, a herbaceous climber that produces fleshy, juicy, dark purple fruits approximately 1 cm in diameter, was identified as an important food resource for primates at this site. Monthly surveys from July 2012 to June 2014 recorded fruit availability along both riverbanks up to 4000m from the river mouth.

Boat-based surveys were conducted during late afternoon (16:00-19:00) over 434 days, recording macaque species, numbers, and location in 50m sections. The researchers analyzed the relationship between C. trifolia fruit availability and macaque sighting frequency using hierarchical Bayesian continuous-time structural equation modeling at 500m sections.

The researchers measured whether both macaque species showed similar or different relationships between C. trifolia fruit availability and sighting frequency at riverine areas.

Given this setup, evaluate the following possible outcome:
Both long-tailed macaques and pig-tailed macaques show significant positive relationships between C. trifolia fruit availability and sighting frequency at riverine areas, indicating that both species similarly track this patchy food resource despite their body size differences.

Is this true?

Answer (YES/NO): YES